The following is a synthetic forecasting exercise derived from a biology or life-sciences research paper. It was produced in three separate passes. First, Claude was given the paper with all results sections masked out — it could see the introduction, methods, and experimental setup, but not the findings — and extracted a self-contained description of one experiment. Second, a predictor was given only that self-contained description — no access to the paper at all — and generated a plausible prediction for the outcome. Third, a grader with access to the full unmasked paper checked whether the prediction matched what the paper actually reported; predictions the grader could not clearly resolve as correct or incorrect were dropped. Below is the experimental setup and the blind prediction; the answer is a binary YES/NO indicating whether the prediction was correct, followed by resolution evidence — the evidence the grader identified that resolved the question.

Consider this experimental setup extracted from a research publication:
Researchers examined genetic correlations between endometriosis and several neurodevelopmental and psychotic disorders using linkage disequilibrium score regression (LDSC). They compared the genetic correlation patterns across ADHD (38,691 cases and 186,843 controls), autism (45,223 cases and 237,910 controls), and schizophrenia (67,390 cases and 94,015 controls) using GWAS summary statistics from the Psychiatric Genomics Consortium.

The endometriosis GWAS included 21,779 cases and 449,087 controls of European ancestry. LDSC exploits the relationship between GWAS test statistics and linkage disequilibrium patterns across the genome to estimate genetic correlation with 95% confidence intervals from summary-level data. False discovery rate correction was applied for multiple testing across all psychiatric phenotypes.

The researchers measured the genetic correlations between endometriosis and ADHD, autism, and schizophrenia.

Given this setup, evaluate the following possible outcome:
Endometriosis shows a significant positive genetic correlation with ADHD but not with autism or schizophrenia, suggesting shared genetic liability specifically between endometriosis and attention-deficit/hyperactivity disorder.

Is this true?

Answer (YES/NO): YES